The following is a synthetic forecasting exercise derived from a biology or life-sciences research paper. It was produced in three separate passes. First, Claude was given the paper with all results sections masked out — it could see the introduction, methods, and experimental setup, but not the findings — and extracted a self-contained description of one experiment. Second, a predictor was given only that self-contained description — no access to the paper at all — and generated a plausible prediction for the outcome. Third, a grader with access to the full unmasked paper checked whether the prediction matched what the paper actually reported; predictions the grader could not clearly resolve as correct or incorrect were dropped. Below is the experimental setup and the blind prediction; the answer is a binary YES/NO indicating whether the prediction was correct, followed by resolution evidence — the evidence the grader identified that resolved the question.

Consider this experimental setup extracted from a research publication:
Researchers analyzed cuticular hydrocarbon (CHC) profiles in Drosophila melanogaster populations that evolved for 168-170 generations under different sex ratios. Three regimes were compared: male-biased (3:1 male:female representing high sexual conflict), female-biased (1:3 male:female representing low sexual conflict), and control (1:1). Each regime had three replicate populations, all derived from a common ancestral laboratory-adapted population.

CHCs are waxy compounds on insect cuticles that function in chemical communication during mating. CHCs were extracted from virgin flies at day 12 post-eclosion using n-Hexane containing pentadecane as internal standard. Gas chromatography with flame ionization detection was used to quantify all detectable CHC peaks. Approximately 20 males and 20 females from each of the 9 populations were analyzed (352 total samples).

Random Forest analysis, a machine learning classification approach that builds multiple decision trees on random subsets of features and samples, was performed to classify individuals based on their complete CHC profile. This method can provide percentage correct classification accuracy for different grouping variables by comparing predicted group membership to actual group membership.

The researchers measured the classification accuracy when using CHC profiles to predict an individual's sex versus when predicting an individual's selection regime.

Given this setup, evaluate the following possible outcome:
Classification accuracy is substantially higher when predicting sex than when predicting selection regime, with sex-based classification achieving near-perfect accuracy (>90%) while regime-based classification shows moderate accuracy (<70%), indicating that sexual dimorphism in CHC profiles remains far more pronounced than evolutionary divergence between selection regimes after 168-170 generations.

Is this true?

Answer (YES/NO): YES